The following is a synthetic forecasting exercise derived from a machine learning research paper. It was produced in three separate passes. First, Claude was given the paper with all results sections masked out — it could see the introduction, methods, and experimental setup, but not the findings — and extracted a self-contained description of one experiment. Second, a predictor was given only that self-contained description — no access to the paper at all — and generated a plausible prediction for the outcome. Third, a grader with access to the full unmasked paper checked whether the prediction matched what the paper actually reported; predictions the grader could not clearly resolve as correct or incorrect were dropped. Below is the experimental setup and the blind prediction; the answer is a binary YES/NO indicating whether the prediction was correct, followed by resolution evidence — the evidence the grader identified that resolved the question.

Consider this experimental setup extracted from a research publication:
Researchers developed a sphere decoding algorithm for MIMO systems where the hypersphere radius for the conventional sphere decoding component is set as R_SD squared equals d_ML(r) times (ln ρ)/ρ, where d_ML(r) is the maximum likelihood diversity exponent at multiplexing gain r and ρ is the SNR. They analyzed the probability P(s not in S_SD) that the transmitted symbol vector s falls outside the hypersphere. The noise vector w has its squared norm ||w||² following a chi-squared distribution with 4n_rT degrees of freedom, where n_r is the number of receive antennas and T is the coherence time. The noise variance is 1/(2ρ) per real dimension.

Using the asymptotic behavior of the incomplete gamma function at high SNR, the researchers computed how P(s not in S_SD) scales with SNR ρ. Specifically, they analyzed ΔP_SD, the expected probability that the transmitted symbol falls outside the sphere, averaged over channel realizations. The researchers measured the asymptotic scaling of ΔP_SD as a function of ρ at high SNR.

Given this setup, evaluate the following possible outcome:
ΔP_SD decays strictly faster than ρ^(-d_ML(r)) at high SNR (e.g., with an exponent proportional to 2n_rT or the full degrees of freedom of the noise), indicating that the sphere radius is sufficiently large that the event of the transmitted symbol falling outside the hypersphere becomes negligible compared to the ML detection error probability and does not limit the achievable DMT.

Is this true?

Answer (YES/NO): NO